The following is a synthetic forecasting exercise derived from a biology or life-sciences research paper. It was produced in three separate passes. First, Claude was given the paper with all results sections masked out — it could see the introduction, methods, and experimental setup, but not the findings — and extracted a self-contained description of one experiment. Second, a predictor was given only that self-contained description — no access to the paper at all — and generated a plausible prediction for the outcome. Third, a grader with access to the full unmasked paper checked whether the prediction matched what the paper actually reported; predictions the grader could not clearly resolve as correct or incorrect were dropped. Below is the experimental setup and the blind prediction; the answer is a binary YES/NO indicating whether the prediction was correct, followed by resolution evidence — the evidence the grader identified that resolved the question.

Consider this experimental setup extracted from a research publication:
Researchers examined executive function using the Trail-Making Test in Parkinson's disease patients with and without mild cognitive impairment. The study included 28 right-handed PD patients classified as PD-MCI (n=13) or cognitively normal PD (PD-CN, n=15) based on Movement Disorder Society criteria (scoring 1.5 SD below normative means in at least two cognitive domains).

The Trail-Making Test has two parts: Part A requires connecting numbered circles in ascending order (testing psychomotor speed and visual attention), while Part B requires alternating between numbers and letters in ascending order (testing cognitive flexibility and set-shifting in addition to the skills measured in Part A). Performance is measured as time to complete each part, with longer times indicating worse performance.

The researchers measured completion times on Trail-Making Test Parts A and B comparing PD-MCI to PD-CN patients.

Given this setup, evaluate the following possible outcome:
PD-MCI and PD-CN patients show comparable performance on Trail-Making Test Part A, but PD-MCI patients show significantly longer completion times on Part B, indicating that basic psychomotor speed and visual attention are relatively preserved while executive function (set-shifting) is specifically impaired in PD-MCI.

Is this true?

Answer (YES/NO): NO